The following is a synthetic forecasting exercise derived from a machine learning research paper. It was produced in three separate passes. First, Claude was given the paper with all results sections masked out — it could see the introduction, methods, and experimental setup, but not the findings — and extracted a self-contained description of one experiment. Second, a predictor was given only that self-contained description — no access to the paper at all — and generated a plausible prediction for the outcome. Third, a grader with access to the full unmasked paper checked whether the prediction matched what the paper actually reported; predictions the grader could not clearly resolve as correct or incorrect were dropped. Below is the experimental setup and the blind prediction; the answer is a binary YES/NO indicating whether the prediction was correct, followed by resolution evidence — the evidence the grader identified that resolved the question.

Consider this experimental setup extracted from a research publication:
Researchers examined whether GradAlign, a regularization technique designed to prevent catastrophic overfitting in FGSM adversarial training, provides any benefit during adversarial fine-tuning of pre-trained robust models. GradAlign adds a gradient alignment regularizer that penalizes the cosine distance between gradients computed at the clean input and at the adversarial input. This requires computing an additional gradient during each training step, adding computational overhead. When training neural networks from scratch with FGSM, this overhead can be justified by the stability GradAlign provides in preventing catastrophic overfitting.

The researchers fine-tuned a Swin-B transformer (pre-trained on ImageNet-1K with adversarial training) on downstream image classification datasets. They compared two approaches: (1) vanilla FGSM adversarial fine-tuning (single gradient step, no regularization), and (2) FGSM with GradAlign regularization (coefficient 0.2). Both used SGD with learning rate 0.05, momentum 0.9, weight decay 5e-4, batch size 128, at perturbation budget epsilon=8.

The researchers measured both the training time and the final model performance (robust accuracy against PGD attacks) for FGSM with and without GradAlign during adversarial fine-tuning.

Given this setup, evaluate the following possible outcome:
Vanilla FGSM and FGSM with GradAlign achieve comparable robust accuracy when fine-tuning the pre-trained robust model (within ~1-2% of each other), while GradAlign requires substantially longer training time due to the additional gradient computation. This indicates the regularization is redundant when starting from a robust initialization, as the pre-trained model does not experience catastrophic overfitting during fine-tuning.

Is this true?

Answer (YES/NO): YES